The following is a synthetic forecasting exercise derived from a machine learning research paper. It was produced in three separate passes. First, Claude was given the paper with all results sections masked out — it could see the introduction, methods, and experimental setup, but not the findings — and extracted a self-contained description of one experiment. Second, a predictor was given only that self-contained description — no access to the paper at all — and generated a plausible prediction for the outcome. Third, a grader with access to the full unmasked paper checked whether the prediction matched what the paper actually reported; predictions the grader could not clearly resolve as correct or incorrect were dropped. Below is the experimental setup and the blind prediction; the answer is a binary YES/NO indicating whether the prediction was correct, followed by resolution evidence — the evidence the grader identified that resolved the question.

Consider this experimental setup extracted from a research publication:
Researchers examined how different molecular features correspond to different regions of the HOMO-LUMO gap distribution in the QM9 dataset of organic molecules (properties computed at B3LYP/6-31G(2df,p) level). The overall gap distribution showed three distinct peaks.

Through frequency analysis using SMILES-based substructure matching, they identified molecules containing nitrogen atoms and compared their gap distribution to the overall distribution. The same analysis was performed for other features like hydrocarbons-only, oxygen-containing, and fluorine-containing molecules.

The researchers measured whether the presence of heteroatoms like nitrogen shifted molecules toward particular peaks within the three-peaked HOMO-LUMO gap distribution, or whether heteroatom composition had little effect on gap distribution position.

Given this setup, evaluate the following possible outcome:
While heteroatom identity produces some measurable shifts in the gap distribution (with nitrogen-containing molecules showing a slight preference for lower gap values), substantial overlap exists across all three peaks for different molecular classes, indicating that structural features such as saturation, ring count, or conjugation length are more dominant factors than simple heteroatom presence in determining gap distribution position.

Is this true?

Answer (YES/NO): YES